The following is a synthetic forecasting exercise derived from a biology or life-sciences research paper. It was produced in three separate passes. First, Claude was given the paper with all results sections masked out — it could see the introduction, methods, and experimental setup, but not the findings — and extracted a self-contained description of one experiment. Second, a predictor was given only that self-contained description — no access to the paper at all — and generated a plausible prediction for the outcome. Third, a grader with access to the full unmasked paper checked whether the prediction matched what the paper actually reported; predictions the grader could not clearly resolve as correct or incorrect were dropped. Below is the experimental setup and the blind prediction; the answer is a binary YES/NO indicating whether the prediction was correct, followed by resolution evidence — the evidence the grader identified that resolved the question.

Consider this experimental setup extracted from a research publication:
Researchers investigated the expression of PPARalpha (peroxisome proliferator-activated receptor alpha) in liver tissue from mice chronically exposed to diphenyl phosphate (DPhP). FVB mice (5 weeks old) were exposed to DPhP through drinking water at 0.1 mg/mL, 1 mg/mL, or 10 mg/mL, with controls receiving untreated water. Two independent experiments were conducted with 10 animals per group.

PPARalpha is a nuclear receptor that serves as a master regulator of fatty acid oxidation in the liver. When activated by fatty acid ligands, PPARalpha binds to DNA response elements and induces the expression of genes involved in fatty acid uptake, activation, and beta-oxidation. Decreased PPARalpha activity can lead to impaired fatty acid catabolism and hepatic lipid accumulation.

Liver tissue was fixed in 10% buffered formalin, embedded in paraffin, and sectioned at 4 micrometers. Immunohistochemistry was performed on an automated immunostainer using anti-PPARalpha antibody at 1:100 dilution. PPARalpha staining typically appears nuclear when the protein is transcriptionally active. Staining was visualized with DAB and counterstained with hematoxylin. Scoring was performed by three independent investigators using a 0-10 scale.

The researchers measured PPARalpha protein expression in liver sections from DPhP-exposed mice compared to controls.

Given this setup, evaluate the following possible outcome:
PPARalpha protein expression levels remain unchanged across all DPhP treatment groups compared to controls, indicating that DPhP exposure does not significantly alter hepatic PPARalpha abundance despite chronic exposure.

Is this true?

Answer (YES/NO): NO